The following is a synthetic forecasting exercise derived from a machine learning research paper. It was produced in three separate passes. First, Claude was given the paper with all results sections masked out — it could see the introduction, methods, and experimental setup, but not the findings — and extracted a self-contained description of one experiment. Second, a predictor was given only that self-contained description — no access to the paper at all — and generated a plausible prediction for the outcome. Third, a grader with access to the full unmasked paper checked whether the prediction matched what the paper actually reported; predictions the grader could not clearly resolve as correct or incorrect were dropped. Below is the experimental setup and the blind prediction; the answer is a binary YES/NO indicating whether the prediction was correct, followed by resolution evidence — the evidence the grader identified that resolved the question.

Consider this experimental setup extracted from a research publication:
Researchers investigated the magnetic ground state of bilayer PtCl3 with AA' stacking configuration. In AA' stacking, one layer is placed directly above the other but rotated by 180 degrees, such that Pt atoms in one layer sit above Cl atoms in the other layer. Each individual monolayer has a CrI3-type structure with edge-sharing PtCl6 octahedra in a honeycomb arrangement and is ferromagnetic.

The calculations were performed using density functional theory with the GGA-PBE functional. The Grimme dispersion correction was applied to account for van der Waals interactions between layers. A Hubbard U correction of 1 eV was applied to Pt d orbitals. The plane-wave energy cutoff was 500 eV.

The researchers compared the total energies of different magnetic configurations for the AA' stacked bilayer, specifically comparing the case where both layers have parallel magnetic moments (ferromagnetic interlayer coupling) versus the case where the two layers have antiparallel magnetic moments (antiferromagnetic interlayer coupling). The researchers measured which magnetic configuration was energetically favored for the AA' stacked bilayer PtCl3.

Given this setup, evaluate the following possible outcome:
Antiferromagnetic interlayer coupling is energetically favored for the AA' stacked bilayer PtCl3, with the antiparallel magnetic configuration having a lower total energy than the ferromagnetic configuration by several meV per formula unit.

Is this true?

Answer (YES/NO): NO